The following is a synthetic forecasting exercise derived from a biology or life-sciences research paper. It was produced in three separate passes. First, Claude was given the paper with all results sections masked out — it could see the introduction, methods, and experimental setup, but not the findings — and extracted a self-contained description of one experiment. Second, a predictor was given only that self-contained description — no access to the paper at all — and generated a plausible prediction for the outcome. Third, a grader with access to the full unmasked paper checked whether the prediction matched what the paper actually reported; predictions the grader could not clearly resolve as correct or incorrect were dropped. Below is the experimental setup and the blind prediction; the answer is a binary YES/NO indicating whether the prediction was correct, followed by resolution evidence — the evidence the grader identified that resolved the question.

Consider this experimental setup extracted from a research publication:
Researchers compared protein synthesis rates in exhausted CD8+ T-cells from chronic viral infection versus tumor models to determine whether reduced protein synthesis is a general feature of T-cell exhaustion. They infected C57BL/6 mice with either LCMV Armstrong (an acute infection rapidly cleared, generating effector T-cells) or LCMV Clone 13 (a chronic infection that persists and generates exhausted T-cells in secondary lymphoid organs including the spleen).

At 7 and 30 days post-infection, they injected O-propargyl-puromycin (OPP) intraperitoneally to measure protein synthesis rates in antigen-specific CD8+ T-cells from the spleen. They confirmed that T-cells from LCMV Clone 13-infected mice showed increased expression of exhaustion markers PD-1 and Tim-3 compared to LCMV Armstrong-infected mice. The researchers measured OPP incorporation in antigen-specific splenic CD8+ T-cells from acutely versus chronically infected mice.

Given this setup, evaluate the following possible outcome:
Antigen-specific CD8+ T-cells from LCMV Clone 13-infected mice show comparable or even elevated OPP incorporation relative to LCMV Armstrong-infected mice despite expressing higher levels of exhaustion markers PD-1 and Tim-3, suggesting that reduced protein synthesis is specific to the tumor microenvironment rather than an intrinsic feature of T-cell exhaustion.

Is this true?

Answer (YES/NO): YES